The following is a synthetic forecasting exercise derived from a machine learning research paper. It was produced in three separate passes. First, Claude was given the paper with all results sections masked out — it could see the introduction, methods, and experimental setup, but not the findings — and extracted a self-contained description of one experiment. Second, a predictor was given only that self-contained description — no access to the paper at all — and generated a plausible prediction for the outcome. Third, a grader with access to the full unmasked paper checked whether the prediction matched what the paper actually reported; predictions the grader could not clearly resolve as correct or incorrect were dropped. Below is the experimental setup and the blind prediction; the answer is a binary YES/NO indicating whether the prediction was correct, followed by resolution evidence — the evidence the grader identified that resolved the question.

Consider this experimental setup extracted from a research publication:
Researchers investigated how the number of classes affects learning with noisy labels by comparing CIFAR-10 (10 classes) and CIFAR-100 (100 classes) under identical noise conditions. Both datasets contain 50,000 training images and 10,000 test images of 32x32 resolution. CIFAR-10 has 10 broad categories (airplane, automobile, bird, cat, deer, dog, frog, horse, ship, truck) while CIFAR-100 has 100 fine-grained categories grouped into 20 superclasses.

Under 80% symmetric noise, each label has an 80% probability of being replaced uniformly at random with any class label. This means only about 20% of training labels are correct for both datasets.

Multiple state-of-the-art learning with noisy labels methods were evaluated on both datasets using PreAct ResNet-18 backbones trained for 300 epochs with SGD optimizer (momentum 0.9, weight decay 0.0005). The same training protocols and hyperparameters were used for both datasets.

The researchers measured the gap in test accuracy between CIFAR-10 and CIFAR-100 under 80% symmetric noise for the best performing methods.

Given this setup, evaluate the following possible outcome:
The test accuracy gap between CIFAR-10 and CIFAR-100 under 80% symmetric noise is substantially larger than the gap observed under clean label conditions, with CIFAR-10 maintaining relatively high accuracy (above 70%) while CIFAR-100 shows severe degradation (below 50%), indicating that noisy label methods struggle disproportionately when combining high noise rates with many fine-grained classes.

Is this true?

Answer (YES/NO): NO